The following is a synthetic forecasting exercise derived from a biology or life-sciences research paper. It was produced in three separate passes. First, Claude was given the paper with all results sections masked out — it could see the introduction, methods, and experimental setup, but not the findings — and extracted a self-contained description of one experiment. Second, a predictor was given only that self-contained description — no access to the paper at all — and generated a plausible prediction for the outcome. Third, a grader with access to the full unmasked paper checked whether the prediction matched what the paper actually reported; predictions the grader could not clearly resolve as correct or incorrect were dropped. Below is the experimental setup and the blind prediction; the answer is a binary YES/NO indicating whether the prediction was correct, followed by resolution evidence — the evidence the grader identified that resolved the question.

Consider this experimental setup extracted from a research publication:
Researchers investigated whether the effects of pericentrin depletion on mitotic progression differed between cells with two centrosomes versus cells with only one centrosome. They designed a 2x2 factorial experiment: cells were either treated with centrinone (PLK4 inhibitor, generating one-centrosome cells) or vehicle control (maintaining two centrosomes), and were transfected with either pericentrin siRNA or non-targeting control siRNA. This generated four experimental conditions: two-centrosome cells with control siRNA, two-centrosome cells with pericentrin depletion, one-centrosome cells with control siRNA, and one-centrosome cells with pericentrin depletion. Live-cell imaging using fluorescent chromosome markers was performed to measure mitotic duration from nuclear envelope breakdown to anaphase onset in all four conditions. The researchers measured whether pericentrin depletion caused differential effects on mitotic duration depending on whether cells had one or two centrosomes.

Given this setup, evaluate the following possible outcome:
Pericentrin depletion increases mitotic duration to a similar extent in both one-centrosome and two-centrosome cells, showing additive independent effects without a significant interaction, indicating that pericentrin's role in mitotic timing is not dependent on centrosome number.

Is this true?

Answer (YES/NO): NO